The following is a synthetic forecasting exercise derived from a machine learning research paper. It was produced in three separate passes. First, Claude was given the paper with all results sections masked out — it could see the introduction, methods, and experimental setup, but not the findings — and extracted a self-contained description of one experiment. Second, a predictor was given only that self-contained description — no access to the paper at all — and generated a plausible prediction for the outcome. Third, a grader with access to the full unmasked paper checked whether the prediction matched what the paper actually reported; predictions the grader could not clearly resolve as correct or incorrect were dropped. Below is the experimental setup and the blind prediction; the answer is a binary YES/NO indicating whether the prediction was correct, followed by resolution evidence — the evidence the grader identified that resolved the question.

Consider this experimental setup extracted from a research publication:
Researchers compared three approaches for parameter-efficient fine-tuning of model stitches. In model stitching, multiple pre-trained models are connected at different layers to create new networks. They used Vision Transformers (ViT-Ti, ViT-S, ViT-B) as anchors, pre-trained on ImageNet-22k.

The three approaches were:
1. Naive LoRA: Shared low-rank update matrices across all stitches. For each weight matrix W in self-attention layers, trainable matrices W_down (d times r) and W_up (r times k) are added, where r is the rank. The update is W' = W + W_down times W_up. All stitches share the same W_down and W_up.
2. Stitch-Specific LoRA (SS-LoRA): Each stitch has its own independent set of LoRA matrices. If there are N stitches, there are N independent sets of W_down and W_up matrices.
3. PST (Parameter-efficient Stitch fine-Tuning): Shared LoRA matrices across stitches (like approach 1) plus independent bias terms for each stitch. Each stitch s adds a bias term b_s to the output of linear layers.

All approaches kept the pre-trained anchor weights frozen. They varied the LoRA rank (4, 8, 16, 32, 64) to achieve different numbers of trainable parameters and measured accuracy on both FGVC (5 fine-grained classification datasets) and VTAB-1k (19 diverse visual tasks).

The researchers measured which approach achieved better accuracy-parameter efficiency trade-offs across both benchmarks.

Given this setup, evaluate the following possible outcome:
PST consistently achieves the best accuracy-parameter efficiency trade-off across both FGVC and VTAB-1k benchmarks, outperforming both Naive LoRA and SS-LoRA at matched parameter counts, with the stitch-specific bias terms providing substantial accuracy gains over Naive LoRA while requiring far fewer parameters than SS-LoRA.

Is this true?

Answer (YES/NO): YES